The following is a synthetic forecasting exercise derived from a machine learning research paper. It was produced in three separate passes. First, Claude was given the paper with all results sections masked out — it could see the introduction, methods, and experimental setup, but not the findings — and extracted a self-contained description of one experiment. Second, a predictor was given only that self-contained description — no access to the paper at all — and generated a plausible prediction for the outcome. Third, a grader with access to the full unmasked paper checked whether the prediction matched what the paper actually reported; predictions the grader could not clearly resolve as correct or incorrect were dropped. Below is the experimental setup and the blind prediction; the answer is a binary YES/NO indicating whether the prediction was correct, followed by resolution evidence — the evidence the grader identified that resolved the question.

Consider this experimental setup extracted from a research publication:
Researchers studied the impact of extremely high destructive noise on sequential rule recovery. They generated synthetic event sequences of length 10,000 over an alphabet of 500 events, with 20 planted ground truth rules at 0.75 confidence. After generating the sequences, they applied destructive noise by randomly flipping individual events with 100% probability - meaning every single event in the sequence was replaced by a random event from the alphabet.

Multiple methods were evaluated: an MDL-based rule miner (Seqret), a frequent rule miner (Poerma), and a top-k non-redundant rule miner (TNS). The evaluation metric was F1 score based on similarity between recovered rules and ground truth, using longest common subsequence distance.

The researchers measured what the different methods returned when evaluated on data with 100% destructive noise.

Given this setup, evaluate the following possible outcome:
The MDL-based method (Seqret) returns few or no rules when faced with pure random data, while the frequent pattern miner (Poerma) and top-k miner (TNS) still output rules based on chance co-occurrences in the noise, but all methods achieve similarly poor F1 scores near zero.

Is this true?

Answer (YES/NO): NO